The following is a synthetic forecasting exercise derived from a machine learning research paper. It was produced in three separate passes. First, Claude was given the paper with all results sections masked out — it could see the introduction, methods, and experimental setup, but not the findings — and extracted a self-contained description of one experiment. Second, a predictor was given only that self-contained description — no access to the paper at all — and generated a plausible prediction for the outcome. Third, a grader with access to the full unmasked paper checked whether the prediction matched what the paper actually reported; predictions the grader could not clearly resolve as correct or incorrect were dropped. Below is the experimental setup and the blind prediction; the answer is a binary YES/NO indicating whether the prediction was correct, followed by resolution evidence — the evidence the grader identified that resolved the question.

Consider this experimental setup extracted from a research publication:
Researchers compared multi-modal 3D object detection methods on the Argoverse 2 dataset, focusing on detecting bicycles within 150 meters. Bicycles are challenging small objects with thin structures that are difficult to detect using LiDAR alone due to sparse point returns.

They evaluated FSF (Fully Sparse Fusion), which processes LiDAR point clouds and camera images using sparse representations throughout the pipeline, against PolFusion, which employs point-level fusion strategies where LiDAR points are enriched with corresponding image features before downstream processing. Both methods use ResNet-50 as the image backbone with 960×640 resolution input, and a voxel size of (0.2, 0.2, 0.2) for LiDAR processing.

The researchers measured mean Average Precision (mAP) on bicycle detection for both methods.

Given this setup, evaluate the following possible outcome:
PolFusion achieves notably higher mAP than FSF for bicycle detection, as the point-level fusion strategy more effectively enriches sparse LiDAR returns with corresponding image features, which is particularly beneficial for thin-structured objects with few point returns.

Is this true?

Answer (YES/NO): YES